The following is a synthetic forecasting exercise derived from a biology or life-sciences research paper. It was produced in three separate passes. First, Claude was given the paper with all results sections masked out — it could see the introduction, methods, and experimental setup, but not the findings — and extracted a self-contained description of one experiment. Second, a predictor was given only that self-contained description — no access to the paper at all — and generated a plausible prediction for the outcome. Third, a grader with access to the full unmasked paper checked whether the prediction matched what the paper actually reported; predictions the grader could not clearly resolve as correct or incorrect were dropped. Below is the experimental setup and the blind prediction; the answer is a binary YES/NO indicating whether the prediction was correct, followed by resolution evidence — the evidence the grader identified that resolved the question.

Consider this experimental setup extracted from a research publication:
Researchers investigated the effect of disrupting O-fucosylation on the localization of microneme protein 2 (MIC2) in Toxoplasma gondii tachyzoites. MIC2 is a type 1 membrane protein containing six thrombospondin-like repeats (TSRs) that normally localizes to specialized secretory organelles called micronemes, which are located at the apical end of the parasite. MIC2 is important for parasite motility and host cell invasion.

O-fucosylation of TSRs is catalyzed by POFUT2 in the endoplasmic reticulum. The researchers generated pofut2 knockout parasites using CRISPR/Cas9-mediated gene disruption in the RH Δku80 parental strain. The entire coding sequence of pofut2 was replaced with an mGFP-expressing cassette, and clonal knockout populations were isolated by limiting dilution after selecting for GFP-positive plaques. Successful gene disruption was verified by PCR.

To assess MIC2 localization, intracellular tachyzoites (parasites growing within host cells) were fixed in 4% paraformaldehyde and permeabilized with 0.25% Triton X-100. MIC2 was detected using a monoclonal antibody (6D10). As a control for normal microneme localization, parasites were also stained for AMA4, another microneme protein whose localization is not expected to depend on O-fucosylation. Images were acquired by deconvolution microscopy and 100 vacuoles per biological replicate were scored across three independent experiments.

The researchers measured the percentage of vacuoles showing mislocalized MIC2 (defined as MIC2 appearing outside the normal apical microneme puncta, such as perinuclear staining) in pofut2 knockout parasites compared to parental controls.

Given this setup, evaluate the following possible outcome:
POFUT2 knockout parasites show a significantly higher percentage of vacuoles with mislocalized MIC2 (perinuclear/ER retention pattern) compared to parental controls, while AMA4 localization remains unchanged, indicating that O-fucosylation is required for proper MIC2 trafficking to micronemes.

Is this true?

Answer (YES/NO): YES